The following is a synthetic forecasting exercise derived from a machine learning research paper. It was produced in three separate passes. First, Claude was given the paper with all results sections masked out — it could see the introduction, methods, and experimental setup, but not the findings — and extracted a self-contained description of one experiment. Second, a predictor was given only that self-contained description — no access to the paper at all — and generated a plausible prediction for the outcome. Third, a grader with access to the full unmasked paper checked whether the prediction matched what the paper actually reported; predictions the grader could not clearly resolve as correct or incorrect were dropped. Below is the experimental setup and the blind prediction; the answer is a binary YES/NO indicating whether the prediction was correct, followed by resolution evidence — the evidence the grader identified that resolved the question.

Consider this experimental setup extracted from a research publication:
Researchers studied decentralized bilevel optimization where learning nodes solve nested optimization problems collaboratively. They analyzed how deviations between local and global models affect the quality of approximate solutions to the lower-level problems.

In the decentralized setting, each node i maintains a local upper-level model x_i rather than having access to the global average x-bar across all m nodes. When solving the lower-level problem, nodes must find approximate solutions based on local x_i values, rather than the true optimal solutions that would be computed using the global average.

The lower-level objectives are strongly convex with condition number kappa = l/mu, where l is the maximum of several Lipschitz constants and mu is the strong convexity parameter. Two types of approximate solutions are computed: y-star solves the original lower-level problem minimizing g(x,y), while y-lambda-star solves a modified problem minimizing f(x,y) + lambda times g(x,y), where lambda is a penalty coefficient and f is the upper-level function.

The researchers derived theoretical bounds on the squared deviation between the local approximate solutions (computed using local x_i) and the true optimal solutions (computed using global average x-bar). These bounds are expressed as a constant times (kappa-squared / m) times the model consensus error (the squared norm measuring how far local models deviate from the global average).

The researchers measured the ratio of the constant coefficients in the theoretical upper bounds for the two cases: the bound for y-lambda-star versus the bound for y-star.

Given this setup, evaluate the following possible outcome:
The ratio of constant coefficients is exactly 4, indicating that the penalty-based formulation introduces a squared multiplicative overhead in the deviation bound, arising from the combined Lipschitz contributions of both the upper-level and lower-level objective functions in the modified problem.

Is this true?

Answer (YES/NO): NO